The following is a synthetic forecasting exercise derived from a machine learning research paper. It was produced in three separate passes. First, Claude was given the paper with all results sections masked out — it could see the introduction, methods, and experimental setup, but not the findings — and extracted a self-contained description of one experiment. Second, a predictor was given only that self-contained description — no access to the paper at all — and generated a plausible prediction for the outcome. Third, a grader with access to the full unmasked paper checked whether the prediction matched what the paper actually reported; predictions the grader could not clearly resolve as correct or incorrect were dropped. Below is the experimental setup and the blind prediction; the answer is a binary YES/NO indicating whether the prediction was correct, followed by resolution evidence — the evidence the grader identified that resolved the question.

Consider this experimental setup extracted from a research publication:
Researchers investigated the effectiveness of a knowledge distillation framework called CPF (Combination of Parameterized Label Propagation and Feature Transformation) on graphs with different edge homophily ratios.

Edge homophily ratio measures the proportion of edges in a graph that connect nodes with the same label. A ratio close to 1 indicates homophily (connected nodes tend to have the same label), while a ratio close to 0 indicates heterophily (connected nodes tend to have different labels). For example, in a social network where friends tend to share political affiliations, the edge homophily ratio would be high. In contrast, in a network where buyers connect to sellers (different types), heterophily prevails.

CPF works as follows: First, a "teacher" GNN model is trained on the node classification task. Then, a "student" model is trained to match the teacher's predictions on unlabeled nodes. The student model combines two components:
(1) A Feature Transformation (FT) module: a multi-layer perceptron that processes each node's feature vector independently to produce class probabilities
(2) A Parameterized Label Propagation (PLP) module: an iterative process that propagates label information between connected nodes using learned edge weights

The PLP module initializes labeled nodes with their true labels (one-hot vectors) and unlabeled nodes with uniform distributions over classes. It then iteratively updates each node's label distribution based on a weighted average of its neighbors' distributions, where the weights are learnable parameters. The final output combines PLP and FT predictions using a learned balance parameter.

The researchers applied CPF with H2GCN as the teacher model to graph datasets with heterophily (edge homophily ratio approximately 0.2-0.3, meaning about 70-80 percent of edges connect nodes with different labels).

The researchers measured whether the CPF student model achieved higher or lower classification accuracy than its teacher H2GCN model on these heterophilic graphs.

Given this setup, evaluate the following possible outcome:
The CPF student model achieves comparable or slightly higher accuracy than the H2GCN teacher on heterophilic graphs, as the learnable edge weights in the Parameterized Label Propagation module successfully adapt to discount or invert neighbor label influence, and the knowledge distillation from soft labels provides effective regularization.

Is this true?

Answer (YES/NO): NO